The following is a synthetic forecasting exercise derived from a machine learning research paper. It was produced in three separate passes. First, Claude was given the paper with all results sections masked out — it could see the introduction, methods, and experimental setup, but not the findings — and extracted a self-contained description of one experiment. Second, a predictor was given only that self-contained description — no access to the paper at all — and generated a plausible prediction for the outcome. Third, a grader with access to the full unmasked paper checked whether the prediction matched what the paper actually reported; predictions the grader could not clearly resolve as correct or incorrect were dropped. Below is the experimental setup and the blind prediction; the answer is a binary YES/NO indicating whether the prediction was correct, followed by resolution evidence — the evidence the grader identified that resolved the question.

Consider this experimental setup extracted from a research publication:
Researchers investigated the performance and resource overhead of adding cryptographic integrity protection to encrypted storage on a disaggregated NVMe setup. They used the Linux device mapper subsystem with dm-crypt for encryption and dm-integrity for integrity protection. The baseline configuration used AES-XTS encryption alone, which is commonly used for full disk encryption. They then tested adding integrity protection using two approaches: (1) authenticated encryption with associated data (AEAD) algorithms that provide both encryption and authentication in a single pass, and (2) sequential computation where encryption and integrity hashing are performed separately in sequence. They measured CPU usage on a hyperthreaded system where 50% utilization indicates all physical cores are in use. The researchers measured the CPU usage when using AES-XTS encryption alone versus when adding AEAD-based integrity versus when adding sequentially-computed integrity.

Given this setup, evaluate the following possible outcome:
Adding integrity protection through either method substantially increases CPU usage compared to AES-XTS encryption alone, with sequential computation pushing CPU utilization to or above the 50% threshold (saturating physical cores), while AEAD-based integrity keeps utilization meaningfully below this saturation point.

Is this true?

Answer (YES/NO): NO